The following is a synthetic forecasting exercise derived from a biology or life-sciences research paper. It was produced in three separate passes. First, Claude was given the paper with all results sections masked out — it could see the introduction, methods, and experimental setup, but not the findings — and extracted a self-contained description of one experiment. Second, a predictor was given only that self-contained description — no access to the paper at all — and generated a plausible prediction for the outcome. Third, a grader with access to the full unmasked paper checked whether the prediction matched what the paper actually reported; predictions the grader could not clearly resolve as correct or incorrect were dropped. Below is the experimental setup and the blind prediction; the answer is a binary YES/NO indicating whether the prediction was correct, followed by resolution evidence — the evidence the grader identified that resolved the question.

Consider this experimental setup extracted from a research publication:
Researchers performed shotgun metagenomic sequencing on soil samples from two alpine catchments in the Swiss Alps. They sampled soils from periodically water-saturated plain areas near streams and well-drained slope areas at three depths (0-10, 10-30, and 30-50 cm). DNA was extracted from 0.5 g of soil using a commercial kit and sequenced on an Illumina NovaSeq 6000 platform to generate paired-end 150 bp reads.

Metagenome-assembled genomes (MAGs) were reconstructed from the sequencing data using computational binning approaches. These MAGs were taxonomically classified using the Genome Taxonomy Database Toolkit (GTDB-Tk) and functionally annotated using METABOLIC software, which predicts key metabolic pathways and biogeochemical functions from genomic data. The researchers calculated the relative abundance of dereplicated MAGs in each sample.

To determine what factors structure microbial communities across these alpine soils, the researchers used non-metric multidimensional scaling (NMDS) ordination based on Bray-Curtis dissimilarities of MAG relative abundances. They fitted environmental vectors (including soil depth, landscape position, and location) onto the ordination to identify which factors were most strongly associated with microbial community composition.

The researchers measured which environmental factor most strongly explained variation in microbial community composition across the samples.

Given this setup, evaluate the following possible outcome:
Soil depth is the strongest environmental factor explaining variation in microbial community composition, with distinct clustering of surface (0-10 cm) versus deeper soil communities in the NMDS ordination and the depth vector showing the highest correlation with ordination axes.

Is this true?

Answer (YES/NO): NO